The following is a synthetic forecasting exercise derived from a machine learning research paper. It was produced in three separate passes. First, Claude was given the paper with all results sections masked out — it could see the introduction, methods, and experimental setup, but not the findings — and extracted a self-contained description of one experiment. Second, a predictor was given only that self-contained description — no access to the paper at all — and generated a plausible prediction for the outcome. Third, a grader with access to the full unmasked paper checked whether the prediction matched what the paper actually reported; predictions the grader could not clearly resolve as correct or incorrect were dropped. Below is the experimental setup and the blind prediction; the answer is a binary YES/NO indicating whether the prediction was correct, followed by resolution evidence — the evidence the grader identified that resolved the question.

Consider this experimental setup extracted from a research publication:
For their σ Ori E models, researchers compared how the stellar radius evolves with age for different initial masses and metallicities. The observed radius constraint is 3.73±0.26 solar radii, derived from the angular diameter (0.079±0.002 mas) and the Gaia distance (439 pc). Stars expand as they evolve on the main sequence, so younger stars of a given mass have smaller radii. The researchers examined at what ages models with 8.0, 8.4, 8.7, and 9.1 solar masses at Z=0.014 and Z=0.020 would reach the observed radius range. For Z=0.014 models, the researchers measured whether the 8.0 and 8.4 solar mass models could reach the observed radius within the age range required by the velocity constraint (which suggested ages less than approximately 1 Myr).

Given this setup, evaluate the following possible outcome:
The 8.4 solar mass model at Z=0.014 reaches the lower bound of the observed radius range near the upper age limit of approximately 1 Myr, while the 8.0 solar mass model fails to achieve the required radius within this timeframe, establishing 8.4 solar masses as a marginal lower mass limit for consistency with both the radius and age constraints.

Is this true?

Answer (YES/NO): NO